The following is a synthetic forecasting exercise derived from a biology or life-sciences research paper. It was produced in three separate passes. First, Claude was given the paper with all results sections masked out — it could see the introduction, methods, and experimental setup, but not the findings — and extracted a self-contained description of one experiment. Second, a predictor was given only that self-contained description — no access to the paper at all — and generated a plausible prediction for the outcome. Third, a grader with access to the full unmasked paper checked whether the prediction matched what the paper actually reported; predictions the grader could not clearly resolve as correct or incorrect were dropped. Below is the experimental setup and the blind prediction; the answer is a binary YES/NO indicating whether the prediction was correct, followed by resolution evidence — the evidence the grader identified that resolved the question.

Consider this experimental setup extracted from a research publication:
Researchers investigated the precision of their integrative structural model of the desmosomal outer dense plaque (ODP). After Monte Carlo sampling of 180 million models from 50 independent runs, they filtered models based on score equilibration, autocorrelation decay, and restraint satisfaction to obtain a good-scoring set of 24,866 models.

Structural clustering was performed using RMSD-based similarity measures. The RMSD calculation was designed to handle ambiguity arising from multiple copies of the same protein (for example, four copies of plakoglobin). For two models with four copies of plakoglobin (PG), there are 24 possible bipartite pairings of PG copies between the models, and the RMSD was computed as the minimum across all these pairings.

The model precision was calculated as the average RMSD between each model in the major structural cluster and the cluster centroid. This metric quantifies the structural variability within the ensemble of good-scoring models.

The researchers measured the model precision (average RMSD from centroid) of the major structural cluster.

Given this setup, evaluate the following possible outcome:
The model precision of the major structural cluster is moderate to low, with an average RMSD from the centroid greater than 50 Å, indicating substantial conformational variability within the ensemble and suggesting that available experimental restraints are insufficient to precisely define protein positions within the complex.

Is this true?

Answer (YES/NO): YES